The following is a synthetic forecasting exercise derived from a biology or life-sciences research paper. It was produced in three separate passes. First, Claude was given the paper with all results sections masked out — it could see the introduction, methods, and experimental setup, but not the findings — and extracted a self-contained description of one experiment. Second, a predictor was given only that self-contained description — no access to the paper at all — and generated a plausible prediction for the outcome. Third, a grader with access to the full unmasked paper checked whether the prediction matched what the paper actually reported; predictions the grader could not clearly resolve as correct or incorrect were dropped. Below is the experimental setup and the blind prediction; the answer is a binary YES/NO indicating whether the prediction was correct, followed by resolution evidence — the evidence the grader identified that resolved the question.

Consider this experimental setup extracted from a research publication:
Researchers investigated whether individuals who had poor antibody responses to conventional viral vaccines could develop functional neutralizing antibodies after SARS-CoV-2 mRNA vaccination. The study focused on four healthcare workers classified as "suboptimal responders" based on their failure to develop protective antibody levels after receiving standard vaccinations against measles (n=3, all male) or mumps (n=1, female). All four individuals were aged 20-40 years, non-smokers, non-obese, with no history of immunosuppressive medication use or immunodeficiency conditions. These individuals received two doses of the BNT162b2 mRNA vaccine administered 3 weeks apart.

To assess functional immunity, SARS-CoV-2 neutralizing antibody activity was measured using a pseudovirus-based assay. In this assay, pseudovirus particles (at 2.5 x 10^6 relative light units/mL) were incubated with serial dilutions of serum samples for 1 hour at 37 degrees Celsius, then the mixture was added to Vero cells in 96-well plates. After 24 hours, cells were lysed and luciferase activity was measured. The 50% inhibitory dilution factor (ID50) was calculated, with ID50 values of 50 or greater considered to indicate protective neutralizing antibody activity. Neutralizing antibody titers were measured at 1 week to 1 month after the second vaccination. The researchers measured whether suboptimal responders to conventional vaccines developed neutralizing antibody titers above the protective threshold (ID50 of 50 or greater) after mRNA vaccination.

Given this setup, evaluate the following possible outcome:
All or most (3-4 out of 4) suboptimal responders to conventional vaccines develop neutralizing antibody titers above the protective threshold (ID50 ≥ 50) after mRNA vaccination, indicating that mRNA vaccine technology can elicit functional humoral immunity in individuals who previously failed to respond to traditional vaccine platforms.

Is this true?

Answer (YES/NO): YES